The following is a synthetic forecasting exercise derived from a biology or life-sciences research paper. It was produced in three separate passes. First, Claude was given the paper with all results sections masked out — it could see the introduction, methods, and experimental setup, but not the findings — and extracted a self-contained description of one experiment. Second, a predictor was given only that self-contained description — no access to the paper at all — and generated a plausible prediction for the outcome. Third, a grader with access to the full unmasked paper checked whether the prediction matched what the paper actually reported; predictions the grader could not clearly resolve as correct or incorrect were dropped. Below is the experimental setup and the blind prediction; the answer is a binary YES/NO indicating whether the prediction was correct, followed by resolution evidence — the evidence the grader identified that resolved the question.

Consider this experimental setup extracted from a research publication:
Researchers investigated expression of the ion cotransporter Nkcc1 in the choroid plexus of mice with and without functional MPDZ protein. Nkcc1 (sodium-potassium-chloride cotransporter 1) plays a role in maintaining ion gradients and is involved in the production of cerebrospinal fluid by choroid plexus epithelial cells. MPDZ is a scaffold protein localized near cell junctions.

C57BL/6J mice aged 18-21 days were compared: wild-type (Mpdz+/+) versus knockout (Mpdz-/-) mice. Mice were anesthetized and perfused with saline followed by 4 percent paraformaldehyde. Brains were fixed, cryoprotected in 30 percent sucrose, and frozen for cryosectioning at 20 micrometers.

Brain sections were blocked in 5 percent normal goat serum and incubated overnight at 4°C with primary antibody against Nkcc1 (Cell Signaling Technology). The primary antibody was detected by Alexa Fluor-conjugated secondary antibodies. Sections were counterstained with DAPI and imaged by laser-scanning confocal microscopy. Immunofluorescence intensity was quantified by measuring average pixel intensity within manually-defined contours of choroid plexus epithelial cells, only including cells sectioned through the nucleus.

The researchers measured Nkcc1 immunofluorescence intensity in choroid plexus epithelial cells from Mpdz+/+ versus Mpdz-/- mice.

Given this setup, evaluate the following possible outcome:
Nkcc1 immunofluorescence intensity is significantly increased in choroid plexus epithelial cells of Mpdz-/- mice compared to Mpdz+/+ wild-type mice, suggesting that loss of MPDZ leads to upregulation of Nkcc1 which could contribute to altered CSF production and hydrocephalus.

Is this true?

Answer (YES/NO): YES